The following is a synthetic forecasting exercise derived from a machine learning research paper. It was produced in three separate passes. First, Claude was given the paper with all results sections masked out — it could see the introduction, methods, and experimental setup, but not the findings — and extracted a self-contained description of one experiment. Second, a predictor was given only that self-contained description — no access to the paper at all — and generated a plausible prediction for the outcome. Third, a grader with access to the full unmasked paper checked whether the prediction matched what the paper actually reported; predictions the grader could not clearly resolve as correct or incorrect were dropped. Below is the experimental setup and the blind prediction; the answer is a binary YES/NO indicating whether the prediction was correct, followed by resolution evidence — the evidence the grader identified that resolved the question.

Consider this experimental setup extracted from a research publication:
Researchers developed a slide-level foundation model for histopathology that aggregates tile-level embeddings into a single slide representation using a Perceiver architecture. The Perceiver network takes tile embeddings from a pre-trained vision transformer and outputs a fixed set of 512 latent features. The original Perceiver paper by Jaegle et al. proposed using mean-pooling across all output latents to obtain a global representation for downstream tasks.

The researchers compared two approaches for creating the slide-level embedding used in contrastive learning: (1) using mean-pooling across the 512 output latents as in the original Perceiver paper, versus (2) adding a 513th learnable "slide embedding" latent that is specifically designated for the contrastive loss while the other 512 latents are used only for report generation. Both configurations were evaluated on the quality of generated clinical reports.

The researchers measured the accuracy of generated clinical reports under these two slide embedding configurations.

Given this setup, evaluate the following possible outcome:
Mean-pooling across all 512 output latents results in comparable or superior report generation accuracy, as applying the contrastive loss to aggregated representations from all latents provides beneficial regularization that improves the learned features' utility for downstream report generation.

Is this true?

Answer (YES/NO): NO